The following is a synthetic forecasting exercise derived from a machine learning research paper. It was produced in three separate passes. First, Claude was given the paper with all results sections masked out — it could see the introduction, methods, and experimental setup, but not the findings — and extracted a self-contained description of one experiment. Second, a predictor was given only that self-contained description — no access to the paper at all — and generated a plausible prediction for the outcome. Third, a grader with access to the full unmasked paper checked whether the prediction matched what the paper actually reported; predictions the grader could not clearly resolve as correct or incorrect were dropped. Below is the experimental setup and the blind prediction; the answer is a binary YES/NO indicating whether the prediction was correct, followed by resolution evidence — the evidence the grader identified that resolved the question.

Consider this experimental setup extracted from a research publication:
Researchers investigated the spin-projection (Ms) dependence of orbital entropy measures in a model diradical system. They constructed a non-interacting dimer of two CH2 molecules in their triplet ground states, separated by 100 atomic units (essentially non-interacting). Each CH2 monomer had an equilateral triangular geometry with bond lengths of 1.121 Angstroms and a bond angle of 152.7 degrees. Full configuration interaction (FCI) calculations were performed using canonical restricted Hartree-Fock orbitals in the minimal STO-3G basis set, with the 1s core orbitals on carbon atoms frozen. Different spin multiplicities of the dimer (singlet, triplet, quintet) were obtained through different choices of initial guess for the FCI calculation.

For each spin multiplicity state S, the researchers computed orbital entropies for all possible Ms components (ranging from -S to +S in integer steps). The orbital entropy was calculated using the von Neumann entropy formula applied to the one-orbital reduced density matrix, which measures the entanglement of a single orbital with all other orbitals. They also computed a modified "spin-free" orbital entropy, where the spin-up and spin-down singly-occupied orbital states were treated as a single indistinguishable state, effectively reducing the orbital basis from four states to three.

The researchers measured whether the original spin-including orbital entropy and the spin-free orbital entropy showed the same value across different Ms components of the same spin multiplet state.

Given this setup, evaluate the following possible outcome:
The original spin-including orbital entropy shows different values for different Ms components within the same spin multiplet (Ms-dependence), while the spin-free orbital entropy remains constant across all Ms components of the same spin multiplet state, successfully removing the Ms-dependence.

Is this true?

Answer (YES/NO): YES